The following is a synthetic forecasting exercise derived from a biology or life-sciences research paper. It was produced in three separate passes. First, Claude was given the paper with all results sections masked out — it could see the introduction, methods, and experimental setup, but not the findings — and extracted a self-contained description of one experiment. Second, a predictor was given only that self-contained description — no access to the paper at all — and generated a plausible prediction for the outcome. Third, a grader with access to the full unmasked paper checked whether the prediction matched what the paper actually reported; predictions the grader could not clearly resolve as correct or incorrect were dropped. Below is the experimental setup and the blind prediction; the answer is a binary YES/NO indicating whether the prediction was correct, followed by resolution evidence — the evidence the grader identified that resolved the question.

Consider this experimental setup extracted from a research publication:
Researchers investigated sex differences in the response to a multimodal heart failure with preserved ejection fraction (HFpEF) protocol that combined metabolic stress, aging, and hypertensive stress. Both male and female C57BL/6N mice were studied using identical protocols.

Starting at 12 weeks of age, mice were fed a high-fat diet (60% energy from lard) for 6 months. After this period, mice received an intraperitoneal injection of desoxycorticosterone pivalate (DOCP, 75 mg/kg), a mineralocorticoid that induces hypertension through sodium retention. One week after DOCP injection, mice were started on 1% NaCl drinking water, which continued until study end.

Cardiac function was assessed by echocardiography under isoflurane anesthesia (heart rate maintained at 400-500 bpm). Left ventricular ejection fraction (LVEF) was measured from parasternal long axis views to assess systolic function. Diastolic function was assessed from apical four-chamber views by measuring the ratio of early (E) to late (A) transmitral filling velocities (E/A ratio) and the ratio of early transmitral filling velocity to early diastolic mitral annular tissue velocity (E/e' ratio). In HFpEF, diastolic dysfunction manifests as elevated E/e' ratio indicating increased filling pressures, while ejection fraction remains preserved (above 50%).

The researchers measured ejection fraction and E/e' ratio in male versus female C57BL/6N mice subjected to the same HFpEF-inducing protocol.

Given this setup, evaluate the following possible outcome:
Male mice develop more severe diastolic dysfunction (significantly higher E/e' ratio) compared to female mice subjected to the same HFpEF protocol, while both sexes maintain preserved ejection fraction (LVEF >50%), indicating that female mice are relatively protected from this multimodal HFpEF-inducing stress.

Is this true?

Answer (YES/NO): NO